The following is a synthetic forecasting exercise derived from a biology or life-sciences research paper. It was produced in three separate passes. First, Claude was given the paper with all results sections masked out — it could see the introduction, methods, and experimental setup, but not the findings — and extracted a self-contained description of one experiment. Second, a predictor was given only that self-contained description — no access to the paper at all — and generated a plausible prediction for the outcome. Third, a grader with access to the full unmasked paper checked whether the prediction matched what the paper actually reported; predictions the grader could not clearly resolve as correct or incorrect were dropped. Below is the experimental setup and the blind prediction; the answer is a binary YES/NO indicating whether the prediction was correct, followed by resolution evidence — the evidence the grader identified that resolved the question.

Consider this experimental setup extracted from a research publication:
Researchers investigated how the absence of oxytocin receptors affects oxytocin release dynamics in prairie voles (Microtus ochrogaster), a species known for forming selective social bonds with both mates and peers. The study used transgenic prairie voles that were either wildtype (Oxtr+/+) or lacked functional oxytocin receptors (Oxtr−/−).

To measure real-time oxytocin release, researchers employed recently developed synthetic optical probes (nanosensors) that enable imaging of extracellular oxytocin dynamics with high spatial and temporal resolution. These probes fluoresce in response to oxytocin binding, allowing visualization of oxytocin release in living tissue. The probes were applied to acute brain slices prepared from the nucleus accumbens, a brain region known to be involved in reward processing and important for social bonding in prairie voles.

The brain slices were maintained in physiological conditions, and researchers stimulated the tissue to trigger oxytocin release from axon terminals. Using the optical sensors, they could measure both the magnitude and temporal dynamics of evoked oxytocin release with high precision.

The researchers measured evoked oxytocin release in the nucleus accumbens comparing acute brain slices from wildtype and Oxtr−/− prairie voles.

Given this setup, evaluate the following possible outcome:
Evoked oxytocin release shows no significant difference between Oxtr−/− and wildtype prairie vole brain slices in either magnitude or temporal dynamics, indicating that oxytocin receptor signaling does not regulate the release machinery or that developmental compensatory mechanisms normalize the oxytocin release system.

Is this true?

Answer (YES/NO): NO